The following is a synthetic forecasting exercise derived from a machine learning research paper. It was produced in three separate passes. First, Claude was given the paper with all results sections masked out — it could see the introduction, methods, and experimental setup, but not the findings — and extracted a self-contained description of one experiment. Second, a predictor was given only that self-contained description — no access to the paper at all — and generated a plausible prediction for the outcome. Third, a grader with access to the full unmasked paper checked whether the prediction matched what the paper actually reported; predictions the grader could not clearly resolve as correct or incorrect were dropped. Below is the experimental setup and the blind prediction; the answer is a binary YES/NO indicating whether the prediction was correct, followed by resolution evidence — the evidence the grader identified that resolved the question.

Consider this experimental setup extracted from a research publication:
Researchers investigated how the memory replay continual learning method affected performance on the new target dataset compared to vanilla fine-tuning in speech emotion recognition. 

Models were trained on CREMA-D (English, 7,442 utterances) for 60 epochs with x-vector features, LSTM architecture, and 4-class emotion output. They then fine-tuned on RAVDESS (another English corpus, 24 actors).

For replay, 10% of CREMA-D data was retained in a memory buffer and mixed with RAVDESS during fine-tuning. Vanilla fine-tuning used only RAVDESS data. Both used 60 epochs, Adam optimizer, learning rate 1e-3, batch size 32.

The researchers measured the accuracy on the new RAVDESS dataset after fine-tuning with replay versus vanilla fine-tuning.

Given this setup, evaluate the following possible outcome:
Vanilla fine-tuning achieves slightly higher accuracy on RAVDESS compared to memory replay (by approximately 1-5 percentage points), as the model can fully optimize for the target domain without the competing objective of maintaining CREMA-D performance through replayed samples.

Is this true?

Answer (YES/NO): NO